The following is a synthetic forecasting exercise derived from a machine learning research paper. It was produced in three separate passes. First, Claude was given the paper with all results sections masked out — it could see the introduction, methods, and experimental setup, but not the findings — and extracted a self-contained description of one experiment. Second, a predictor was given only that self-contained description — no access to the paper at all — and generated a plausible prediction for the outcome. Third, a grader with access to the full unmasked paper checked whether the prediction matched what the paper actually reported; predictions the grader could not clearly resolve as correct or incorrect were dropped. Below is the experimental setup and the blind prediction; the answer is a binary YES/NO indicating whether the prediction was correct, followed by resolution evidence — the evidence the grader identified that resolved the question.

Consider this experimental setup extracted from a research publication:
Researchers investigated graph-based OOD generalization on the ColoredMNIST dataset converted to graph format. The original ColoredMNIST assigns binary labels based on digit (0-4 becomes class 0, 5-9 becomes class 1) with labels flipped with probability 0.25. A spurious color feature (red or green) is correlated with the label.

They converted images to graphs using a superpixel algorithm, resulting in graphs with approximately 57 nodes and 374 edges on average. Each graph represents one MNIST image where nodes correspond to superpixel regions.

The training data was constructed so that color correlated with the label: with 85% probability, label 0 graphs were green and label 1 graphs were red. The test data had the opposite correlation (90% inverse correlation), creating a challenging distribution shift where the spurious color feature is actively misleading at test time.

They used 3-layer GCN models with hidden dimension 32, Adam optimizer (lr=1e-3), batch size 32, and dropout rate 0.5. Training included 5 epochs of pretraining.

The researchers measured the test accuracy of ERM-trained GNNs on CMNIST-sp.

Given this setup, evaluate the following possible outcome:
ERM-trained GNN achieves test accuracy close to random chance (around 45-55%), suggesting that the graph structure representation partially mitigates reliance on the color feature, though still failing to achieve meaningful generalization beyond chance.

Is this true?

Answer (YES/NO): NO